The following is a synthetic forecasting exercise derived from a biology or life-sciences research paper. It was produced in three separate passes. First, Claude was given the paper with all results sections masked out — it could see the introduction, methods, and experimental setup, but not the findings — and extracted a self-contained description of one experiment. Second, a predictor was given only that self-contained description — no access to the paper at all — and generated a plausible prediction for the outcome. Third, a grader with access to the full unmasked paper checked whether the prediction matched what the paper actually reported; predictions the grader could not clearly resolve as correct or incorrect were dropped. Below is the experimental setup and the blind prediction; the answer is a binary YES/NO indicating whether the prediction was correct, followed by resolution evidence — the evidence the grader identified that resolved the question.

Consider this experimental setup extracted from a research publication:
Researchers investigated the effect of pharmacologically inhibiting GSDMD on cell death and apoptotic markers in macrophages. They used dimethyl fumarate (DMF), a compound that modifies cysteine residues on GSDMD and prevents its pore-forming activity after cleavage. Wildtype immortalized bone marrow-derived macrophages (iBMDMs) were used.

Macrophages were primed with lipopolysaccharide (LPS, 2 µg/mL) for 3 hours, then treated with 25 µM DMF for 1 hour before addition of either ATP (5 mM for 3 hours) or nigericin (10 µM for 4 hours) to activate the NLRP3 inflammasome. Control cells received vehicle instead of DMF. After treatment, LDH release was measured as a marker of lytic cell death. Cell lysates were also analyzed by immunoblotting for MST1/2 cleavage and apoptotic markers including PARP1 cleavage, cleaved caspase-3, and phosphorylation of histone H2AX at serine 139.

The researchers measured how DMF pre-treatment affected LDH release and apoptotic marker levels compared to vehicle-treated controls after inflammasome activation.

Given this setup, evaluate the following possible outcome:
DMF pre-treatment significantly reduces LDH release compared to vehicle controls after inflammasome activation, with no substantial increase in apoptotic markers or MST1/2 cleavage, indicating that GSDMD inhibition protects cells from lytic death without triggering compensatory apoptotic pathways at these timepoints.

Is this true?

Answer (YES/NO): NO